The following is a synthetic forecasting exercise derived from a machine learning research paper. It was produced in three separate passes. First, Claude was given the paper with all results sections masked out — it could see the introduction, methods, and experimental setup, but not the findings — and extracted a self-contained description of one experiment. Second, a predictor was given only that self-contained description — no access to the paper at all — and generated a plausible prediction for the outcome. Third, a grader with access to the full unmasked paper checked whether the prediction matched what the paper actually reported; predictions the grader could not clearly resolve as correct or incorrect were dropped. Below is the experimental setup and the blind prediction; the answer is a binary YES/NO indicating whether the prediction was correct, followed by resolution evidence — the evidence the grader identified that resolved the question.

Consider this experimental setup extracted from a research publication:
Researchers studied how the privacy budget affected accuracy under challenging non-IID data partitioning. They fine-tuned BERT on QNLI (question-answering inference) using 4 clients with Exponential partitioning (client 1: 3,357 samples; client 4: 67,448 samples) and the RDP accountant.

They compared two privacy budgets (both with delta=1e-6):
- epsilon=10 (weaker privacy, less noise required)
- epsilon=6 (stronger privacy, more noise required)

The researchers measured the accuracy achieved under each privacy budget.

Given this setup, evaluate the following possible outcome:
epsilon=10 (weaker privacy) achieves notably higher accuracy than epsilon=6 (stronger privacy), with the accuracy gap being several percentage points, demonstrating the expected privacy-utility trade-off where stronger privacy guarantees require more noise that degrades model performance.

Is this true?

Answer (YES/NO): NO